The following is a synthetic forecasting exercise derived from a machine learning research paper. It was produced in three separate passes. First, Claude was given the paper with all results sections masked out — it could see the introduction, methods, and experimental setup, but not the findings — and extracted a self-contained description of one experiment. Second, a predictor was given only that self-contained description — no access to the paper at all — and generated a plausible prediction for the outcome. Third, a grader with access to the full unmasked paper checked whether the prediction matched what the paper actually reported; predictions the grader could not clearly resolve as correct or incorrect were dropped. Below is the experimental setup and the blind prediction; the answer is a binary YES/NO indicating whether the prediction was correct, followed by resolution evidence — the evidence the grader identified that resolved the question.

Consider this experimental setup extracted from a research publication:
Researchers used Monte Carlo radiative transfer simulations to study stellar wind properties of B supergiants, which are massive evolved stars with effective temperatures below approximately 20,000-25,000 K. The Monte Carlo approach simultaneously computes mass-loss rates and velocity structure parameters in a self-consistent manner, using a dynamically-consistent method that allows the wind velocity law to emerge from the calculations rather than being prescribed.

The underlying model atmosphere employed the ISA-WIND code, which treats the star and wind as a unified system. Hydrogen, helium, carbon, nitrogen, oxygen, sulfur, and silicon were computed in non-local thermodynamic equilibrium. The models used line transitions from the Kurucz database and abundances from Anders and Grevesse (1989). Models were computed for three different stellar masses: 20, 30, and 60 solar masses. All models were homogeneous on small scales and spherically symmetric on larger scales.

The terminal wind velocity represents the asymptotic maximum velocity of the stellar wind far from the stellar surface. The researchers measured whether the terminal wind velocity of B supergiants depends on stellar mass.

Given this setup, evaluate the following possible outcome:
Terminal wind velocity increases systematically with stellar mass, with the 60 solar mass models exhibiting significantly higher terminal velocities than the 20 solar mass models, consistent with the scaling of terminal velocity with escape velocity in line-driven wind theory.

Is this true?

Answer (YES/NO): NO